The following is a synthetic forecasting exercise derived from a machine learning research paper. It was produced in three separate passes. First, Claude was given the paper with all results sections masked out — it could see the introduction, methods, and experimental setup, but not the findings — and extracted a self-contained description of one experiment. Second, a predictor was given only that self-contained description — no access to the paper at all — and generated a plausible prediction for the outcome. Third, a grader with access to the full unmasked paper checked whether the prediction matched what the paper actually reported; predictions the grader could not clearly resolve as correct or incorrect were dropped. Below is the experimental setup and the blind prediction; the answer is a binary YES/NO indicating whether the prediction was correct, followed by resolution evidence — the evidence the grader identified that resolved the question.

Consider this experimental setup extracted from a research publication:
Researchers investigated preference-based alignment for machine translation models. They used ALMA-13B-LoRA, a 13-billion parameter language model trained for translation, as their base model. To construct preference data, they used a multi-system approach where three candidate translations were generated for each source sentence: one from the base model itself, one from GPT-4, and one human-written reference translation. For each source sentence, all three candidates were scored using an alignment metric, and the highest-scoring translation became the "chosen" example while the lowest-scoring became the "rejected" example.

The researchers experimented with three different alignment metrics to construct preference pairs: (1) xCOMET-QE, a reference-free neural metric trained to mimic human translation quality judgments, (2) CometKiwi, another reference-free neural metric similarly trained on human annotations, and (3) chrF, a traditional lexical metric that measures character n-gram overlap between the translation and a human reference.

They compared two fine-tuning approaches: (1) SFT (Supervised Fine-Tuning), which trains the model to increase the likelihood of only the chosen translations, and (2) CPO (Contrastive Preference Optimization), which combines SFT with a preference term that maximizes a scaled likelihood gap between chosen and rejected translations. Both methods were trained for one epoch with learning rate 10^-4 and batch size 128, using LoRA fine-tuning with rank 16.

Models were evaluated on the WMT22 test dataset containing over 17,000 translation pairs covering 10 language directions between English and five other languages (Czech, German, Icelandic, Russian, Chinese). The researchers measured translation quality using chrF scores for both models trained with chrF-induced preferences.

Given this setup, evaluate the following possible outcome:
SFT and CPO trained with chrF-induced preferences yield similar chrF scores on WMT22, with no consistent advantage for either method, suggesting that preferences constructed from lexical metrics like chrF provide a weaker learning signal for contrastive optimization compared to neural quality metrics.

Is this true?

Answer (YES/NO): NO